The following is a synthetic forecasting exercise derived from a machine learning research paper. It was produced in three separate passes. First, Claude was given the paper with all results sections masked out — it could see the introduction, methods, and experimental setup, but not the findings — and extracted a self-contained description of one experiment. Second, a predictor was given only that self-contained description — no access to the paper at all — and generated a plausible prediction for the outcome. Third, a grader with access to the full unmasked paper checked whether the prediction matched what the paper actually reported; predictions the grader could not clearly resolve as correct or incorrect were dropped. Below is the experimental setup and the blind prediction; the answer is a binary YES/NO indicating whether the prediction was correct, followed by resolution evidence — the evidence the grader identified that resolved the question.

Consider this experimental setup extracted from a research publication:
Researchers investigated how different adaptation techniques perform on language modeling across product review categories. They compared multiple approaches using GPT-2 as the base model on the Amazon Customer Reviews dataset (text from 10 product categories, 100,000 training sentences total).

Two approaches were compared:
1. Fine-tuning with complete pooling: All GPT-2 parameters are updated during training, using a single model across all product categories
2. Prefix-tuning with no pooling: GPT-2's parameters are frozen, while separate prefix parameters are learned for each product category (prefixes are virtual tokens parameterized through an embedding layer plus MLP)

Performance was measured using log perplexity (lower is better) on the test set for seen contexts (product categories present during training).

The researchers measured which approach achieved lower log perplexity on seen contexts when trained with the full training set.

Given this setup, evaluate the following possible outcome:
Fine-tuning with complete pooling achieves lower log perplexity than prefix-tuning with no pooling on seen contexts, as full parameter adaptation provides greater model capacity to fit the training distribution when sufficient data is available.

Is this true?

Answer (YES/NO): NO